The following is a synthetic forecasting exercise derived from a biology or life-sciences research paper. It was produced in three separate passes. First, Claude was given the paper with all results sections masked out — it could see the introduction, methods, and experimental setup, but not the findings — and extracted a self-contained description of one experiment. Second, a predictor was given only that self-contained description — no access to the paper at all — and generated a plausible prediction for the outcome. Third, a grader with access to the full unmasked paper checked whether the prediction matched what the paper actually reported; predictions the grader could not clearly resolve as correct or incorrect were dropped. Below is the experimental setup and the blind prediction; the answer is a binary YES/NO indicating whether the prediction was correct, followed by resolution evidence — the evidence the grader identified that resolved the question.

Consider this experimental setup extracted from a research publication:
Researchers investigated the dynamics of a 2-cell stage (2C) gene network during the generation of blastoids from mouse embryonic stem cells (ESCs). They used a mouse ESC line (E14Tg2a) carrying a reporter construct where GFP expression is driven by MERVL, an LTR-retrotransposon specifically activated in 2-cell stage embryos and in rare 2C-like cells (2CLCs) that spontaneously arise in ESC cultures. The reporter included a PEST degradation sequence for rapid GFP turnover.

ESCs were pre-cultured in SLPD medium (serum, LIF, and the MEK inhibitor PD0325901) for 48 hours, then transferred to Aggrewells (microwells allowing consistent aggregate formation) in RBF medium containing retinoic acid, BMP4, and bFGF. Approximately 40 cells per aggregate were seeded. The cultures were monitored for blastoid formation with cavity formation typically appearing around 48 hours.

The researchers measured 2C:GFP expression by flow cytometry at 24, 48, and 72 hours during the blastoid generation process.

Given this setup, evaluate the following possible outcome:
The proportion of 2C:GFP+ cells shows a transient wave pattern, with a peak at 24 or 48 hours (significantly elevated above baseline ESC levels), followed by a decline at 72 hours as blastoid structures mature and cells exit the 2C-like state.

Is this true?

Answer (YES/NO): YES